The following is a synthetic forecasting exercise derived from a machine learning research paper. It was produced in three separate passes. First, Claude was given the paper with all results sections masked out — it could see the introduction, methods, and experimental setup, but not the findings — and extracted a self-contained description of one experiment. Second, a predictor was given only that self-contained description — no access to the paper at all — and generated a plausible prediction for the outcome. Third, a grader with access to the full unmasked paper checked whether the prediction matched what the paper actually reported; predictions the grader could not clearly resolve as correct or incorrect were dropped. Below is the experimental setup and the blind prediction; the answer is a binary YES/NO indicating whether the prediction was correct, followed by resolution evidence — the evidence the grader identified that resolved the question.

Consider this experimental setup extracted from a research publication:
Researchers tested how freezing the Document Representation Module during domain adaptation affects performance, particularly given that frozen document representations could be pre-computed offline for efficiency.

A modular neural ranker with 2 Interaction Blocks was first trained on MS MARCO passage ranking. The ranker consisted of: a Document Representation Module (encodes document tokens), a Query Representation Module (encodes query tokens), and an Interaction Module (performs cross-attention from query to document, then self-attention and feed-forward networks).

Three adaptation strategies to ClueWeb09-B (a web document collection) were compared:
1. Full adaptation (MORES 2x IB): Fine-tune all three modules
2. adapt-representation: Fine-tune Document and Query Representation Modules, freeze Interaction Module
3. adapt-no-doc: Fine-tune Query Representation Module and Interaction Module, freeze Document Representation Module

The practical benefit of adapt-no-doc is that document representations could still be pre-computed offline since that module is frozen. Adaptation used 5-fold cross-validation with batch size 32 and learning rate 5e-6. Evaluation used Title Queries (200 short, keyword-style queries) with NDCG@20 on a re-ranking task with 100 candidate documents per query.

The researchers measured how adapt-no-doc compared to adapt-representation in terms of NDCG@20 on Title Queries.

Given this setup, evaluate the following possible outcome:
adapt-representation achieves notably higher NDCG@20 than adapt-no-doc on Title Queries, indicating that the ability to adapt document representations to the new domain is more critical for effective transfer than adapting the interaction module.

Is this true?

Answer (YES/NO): NO